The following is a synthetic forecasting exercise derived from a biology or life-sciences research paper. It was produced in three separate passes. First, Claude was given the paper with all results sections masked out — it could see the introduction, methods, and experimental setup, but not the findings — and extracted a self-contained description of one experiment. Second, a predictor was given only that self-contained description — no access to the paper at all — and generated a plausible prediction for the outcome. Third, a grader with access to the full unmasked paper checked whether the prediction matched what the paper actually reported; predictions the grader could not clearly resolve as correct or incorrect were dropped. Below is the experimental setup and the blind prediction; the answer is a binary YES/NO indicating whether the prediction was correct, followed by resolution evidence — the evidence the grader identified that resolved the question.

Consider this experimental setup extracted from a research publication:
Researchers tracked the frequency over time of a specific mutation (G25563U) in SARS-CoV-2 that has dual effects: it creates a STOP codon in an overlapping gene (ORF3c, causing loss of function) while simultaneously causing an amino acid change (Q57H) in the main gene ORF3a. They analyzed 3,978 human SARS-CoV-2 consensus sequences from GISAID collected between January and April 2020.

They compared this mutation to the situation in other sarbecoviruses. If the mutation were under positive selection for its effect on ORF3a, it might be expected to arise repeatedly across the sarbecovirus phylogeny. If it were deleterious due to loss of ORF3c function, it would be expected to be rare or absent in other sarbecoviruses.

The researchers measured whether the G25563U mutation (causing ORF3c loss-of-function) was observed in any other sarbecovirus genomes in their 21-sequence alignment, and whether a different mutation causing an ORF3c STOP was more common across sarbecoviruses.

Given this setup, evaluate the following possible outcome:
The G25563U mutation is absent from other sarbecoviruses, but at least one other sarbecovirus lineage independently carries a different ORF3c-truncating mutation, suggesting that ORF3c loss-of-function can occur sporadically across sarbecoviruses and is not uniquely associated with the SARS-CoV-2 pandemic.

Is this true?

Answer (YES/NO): YES